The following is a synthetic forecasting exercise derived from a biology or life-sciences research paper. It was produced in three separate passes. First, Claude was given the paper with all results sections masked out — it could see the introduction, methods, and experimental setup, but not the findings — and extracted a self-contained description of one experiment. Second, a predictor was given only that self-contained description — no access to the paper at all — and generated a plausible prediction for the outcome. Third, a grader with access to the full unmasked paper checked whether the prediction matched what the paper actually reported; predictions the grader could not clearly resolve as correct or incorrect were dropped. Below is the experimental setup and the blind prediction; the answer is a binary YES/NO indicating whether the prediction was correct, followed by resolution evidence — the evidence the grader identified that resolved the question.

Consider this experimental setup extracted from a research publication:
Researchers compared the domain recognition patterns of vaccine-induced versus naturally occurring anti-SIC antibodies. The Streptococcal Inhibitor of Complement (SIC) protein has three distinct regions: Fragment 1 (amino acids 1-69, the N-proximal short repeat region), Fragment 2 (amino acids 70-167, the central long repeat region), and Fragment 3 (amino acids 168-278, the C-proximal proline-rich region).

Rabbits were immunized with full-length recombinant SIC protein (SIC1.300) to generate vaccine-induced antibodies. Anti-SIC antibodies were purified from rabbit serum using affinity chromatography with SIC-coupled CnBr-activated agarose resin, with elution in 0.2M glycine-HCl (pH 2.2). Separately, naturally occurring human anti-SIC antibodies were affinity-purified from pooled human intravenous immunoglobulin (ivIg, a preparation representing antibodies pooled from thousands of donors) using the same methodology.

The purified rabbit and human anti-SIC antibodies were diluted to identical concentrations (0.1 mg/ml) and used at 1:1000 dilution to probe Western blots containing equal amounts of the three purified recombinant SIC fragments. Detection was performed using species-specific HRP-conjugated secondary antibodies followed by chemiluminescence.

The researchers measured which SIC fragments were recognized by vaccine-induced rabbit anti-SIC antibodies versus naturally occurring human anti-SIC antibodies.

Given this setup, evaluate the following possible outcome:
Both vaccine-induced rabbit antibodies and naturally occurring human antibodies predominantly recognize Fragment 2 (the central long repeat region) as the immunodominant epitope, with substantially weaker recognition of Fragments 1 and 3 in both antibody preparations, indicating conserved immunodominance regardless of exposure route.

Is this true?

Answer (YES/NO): NO